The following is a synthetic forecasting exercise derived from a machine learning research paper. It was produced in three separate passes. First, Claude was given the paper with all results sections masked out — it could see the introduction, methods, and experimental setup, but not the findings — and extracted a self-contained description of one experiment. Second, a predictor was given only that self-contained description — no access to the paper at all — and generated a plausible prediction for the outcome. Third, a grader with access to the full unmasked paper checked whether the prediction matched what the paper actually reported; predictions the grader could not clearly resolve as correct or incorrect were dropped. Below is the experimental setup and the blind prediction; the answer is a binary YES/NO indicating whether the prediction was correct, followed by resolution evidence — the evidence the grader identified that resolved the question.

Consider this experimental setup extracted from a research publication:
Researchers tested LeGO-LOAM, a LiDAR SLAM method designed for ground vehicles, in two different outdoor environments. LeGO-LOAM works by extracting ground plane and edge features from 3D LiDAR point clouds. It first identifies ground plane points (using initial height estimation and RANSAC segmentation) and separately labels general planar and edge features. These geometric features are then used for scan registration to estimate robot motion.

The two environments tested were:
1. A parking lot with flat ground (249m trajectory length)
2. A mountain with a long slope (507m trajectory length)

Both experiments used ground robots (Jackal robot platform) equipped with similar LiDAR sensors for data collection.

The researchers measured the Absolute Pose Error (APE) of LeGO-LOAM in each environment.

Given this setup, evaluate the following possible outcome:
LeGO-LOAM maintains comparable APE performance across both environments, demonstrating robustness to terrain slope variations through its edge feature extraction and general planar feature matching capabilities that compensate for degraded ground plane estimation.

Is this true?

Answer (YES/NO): NO